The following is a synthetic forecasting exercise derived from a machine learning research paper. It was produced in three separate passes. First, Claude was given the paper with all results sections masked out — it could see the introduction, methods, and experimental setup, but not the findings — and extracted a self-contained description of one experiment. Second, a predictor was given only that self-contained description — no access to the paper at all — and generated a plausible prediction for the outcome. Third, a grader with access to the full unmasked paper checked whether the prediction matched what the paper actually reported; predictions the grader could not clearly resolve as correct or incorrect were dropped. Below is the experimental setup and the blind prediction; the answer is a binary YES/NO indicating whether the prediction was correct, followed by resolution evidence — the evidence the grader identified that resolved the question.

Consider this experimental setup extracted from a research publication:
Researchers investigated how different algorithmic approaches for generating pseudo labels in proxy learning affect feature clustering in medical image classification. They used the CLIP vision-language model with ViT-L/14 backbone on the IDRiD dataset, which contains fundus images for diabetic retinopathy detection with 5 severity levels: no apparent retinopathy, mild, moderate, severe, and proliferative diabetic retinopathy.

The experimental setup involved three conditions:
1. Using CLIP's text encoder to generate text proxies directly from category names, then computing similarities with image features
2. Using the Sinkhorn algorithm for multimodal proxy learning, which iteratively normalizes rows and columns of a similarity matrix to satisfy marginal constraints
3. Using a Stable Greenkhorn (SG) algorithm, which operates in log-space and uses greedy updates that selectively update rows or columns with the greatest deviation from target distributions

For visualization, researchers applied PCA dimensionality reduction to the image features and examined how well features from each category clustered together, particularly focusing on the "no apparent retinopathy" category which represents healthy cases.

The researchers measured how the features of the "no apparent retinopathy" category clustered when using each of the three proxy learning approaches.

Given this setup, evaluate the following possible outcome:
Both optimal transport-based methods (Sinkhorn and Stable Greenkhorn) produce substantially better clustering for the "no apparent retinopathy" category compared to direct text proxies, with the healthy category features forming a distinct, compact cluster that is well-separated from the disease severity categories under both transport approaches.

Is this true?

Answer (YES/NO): NO